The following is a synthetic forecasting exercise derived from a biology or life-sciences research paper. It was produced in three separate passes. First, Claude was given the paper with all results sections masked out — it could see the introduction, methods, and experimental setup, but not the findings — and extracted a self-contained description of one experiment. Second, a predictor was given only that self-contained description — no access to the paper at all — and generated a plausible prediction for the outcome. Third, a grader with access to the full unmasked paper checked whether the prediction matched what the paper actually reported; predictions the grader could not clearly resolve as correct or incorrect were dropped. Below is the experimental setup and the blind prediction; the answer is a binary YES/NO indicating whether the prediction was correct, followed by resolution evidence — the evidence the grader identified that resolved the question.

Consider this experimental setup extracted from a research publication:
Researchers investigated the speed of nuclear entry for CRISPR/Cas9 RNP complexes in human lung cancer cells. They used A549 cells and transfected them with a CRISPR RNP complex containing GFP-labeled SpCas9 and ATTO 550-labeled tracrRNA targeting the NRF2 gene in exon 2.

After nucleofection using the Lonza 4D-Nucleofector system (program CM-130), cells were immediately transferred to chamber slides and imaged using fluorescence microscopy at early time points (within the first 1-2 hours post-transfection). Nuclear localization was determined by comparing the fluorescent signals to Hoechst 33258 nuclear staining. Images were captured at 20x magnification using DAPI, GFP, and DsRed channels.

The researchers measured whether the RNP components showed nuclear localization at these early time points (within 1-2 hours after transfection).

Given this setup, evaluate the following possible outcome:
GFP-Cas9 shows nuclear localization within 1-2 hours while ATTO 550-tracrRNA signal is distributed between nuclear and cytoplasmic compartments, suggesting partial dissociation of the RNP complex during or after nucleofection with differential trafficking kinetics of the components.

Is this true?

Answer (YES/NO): NO